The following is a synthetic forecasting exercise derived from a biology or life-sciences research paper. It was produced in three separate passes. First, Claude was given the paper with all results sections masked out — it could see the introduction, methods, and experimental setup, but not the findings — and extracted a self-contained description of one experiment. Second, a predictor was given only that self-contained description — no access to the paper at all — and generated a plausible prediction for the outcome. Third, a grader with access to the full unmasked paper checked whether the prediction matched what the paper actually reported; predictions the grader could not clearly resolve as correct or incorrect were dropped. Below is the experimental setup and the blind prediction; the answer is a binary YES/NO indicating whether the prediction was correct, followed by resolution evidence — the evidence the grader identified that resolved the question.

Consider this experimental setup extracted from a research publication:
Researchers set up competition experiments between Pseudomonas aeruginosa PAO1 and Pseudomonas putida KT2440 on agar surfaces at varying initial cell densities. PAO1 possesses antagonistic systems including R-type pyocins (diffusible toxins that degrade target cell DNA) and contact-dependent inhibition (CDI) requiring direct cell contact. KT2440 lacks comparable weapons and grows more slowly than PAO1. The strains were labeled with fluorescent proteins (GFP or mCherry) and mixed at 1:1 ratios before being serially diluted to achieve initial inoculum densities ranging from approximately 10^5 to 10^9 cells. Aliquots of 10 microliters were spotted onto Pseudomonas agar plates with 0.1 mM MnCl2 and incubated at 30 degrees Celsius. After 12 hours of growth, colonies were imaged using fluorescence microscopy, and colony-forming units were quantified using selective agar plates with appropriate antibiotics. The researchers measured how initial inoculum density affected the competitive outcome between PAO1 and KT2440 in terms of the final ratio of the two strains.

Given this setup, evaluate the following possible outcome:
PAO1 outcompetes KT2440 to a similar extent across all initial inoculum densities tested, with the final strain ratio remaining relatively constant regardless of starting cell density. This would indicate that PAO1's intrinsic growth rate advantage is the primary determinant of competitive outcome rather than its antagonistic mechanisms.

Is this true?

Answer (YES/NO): NO